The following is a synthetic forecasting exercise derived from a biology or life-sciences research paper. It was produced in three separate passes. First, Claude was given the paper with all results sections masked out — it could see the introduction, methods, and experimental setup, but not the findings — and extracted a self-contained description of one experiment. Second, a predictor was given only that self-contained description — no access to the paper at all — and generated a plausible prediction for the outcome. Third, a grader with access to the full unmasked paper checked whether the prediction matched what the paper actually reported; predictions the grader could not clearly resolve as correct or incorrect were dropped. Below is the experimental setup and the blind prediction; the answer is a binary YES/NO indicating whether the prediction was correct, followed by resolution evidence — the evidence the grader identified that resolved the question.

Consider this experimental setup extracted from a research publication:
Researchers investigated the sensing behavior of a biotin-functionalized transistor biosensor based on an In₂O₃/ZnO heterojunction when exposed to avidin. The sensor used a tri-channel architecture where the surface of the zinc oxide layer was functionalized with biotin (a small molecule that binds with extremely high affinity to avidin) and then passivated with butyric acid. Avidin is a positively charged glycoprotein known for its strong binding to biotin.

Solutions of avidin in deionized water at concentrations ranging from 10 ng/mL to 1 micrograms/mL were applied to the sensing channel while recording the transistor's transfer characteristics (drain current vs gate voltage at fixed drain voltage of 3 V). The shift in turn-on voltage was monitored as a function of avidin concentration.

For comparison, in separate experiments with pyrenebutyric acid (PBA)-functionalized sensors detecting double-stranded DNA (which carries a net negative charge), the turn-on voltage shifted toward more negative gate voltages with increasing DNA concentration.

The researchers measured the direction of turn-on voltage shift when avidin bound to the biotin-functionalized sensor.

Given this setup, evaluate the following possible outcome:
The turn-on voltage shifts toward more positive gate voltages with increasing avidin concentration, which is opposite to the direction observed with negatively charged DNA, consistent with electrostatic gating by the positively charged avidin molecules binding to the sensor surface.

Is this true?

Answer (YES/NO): YES